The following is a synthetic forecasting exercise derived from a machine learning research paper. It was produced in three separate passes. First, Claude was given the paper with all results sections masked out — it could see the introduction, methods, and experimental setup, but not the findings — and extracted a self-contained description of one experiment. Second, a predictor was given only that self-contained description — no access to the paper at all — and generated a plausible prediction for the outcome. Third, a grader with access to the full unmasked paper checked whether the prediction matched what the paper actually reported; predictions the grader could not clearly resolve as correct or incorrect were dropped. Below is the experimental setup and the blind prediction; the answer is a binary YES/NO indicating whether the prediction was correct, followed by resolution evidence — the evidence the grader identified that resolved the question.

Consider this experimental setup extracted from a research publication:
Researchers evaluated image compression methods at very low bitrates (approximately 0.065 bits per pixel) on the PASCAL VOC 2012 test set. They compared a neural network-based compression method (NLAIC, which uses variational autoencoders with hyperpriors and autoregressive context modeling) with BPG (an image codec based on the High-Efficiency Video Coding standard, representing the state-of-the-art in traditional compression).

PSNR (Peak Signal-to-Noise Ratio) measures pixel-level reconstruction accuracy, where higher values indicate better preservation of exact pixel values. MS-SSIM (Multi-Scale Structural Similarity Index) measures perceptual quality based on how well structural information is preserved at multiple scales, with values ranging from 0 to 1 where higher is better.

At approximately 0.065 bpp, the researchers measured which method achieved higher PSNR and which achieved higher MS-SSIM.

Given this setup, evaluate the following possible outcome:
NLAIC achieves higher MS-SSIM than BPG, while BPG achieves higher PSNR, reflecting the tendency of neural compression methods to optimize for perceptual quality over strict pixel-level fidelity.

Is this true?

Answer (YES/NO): YES